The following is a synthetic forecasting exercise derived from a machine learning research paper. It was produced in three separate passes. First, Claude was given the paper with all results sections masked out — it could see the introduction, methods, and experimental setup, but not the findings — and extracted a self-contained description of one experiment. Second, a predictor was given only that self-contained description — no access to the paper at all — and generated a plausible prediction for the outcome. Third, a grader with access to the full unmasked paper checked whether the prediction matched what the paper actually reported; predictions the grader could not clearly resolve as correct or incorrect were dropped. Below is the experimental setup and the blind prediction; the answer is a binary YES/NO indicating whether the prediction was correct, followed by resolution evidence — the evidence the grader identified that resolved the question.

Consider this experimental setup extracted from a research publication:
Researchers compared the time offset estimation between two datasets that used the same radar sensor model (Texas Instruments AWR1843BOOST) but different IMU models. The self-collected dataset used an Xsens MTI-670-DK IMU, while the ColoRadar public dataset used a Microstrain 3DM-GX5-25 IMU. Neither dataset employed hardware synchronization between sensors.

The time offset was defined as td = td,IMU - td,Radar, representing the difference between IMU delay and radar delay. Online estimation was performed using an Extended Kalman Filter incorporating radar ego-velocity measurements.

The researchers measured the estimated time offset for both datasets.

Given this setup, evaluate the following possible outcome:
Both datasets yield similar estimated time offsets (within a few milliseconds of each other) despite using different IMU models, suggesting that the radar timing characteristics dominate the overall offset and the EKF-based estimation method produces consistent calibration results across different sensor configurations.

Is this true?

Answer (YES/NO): YES